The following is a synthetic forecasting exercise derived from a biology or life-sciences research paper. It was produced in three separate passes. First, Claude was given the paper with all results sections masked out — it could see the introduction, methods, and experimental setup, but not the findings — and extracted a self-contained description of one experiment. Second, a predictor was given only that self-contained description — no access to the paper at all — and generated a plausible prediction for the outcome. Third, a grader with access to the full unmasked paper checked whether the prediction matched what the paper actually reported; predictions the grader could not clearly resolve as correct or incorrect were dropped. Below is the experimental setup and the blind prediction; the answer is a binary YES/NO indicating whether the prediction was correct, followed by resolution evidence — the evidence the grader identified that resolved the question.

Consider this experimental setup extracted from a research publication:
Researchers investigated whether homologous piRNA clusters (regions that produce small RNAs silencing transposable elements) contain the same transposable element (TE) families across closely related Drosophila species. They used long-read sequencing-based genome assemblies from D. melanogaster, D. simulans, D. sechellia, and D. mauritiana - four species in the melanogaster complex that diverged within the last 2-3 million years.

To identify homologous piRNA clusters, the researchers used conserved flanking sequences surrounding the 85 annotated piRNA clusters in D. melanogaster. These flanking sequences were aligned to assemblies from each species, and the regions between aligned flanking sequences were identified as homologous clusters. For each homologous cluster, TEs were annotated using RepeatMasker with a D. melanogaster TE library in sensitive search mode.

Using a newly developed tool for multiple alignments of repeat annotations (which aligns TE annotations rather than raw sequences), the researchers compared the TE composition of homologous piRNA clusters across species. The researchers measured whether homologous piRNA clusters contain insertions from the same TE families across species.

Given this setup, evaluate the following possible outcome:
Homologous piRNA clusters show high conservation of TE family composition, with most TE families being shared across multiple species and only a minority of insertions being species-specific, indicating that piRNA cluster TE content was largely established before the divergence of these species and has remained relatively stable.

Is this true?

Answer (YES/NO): NO